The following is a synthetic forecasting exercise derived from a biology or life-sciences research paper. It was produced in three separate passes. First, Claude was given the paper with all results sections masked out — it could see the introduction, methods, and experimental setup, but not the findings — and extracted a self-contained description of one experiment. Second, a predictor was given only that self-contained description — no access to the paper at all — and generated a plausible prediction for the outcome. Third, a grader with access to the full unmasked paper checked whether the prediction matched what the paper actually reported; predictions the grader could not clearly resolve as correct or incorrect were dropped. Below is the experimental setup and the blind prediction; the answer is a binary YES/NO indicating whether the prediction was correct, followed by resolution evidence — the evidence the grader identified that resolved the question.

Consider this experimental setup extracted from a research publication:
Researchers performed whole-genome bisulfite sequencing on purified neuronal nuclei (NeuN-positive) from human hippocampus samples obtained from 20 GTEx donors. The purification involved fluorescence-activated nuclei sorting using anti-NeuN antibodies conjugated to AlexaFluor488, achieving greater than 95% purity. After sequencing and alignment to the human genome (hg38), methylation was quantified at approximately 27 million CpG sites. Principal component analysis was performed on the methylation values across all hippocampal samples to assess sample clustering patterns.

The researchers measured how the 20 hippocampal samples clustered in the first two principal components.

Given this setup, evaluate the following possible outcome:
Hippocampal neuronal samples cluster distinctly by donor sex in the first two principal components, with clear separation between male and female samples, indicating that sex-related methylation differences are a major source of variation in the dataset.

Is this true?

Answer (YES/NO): NO